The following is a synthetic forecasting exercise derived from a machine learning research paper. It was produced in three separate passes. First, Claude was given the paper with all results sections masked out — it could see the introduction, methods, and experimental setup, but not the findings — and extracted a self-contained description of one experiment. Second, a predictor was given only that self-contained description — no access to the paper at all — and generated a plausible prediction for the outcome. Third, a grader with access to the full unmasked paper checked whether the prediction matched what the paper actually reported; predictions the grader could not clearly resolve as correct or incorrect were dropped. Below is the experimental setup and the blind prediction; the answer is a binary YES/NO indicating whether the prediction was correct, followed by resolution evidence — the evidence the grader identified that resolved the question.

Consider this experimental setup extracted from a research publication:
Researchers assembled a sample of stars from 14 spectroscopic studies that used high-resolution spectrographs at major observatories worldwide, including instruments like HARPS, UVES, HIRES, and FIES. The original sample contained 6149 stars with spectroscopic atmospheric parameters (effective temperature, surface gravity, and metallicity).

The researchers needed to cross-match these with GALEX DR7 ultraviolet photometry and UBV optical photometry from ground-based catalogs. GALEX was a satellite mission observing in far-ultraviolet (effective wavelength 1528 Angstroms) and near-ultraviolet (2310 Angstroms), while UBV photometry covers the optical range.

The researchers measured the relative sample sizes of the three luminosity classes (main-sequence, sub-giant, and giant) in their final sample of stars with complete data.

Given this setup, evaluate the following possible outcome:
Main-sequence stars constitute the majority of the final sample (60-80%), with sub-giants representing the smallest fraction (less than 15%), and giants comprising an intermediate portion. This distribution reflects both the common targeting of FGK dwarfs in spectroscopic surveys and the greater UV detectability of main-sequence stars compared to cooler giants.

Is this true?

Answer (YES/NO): NO